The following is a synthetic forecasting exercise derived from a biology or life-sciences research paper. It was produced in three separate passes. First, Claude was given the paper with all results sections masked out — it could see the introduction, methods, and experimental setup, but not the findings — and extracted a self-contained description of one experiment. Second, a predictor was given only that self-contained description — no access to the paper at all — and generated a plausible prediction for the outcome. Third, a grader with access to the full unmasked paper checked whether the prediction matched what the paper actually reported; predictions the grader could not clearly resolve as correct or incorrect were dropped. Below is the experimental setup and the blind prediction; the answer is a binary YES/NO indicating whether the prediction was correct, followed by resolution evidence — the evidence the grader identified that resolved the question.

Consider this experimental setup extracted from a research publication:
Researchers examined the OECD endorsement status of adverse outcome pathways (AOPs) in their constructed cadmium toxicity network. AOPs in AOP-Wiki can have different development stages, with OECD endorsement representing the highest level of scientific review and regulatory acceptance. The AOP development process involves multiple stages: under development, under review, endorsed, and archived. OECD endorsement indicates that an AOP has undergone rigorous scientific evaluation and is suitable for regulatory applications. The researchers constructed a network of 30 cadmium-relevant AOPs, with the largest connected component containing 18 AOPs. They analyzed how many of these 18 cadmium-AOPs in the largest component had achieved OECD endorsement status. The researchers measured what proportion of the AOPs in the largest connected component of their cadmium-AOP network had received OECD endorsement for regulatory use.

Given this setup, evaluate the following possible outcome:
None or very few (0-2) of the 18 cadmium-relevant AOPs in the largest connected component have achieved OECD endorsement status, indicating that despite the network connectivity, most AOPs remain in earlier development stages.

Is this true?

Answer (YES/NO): YES